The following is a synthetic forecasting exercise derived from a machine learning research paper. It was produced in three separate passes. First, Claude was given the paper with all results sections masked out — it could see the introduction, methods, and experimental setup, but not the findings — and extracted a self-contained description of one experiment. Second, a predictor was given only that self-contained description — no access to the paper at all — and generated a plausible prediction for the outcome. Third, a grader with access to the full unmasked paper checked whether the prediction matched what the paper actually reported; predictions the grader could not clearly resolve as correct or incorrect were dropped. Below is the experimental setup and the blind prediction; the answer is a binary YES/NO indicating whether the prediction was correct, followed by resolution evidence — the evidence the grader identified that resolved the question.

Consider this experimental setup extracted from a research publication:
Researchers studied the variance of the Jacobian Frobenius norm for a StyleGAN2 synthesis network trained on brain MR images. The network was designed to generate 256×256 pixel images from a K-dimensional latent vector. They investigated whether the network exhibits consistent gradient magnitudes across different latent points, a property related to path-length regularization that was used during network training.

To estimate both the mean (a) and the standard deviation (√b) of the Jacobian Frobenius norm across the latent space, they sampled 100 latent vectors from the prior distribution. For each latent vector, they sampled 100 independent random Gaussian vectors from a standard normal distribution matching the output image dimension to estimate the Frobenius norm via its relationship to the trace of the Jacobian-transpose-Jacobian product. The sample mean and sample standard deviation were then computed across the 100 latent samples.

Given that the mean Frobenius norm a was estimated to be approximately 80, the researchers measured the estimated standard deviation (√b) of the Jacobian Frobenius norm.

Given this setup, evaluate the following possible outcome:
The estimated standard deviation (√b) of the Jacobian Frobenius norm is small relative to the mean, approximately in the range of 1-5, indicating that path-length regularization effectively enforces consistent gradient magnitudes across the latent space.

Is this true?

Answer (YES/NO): NO